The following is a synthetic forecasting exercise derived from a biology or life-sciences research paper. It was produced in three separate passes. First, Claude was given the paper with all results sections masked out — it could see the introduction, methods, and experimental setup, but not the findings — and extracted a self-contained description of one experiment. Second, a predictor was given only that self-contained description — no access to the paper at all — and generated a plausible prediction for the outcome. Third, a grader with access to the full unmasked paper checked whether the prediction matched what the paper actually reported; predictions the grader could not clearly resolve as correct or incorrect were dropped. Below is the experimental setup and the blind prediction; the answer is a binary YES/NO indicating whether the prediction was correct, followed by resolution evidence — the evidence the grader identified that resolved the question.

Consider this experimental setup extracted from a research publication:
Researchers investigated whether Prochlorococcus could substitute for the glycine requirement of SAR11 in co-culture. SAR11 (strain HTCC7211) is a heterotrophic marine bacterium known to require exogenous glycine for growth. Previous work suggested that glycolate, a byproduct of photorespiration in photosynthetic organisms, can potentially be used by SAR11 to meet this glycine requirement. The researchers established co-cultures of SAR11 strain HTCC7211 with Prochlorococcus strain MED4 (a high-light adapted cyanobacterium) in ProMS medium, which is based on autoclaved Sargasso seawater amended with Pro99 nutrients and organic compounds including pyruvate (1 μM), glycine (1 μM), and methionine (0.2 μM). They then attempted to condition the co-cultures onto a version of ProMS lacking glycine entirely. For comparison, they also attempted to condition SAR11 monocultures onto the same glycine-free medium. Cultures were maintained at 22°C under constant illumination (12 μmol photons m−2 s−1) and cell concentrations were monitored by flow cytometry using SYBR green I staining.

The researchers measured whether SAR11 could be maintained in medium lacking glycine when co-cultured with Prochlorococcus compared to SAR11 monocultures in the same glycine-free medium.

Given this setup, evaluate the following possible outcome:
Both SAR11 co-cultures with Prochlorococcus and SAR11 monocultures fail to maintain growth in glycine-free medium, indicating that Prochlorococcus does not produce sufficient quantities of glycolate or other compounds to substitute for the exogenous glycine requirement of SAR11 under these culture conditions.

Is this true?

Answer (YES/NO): NO